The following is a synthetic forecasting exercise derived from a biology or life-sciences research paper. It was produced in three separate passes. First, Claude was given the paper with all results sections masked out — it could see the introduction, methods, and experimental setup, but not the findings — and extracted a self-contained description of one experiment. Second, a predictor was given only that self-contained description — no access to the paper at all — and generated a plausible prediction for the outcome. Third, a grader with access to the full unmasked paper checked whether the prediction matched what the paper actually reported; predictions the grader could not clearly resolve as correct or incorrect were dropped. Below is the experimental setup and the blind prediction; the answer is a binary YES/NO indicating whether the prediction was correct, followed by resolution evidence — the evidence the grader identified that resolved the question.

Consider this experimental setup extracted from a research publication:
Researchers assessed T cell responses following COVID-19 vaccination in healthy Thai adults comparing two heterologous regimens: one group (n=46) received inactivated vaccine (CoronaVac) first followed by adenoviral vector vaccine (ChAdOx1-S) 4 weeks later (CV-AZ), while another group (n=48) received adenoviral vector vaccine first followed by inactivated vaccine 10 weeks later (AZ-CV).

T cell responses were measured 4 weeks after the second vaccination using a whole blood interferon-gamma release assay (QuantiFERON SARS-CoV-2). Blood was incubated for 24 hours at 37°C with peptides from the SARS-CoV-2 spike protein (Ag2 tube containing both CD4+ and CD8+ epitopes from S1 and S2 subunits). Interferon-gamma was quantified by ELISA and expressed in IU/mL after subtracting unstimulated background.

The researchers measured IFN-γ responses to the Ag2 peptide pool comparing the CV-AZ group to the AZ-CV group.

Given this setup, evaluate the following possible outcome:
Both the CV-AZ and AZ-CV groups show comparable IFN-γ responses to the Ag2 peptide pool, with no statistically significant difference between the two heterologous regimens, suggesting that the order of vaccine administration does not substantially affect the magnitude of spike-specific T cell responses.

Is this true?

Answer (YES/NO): NO